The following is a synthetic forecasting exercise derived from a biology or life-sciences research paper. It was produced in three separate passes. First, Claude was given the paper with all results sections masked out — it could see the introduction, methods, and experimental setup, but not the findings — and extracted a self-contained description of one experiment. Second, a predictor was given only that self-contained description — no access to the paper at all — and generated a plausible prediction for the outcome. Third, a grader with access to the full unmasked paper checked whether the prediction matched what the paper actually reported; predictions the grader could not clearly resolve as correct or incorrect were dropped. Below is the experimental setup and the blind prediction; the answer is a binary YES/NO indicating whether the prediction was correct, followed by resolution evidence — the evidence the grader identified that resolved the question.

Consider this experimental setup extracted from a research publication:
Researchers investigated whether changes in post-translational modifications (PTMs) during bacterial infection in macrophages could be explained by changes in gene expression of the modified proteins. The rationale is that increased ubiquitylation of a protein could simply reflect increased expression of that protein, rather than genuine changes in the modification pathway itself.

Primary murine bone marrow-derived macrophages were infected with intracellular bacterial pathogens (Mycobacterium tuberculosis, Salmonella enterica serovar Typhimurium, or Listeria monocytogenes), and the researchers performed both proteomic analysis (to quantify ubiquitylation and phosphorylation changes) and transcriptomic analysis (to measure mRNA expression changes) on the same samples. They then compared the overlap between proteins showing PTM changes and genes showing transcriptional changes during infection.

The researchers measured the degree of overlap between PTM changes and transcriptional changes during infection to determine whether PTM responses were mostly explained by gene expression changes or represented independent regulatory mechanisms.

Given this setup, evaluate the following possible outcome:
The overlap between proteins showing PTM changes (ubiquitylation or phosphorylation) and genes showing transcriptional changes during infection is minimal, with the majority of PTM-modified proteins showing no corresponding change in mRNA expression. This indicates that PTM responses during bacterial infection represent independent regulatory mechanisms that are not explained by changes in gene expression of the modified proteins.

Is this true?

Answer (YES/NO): YES